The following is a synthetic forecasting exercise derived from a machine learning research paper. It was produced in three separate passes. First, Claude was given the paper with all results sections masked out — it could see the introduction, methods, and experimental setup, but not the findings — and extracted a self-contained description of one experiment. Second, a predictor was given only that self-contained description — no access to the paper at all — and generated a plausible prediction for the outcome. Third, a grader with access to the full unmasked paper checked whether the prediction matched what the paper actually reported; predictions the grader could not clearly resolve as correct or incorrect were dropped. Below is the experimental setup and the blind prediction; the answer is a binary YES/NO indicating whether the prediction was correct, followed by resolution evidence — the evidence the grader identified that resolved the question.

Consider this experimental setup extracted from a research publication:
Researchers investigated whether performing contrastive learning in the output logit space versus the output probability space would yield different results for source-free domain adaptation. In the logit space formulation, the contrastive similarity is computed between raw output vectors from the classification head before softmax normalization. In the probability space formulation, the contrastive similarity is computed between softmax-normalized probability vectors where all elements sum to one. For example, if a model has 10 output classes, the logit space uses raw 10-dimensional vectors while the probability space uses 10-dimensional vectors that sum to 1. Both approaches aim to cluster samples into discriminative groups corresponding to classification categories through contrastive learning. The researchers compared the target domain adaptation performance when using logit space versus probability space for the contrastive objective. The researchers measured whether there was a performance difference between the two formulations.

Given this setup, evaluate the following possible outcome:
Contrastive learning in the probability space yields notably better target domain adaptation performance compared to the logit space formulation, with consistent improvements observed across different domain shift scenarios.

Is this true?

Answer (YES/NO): NO